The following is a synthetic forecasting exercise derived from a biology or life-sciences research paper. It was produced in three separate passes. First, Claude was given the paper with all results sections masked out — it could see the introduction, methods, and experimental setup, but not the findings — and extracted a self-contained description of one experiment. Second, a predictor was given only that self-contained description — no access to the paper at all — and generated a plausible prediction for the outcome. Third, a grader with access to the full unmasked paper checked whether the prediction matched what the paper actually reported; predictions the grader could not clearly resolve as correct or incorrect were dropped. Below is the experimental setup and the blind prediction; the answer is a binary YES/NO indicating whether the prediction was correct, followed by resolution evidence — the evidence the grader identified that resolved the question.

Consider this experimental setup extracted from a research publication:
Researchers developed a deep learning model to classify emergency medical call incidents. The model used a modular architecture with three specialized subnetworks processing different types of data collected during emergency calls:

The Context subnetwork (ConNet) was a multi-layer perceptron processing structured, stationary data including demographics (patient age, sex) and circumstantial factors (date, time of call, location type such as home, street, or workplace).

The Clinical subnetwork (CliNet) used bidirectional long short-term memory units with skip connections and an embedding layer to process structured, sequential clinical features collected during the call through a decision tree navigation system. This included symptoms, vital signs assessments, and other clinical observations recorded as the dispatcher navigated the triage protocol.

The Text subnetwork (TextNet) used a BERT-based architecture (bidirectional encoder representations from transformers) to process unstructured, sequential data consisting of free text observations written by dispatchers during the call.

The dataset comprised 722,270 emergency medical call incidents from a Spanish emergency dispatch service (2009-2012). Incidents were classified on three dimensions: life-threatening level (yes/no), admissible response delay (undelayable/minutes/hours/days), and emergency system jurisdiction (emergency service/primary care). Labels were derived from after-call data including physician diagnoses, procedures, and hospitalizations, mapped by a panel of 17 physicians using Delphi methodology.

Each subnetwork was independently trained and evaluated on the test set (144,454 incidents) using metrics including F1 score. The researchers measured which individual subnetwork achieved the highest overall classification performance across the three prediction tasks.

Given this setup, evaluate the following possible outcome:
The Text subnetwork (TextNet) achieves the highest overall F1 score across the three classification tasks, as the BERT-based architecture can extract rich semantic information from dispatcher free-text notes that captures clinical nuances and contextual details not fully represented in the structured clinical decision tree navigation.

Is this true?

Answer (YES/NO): YES